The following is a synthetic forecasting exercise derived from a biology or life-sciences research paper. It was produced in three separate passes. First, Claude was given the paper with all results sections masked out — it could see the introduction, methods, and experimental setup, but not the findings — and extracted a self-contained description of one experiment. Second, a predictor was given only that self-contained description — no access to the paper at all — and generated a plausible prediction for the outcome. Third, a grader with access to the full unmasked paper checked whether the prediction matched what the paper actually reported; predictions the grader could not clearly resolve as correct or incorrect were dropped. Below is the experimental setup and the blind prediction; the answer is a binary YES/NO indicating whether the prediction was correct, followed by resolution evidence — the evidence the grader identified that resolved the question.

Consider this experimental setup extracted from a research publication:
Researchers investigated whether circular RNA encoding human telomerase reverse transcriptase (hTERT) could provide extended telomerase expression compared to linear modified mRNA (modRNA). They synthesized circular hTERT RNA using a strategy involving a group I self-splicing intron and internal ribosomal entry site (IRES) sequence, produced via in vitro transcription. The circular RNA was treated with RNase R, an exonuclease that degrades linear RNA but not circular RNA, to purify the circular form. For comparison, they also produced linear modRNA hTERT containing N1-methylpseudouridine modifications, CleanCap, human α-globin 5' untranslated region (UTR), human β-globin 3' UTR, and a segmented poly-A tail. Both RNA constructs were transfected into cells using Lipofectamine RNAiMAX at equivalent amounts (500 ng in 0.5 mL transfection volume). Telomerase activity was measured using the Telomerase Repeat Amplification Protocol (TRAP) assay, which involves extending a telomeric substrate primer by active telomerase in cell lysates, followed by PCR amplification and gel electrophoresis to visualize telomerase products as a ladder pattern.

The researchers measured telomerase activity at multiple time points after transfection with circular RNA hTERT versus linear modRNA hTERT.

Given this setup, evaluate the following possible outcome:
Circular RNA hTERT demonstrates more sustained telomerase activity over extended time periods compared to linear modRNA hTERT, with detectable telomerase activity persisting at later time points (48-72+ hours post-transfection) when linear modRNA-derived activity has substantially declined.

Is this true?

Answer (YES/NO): YES